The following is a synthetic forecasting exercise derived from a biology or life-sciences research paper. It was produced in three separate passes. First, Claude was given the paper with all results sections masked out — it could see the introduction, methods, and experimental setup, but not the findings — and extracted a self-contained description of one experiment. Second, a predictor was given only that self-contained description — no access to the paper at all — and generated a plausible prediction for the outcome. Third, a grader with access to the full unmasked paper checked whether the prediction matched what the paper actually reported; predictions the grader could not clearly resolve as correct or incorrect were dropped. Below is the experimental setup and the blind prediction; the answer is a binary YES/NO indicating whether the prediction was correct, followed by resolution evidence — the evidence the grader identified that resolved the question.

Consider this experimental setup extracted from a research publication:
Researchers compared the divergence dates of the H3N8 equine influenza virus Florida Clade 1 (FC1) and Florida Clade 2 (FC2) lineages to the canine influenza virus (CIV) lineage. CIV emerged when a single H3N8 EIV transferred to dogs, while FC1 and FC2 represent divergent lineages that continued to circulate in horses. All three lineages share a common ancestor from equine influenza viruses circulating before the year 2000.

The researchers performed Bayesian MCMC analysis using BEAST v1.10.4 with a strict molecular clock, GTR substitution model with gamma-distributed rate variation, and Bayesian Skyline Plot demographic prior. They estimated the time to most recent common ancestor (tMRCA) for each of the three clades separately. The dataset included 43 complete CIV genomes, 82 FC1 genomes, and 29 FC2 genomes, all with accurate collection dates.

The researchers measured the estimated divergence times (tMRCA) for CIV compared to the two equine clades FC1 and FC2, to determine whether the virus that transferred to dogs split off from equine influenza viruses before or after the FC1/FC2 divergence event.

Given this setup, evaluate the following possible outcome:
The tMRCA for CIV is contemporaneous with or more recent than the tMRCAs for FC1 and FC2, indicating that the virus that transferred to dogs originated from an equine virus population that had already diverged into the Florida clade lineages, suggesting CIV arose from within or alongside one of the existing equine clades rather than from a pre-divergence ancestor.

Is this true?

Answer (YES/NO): NO